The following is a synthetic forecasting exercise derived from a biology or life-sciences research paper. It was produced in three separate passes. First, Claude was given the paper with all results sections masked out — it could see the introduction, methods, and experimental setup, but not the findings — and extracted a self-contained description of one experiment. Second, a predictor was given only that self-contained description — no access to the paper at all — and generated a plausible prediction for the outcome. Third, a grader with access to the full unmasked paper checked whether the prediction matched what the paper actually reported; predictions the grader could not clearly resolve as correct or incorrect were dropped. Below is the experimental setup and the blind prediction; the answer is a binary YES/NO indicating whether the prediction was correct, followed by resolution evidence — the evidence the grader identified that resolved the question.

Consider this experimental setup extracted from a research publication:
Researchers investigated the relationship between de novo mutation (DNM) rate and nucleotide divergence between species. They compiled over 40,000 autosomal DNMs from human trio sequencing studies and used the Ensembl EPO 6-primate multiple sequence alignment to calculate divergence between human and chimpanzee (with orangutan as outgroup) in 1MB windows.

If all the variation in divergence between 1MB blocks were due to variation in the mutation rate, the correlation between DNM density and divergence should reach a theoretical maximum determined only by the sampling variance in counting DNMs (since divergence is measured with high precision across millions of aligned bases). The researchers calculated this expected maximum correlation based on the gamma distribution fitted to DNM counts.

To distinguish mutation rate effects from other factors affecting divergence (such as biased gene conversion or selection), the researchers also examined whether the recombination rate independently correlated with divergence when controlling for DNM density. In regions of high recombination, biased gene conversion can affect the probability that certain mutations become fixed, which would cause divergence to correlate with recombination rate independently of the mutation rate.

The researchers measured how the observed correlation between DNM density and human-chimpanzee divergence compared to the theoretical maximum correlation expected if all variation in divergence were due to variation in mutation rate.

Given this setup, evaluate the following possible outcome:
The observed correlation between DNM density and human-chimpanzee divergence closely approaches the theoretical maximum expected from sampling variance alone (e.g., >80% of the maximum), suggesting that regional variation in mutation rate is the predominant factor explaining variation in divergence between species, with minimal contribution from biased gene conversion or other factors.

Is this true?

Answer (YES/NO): NO